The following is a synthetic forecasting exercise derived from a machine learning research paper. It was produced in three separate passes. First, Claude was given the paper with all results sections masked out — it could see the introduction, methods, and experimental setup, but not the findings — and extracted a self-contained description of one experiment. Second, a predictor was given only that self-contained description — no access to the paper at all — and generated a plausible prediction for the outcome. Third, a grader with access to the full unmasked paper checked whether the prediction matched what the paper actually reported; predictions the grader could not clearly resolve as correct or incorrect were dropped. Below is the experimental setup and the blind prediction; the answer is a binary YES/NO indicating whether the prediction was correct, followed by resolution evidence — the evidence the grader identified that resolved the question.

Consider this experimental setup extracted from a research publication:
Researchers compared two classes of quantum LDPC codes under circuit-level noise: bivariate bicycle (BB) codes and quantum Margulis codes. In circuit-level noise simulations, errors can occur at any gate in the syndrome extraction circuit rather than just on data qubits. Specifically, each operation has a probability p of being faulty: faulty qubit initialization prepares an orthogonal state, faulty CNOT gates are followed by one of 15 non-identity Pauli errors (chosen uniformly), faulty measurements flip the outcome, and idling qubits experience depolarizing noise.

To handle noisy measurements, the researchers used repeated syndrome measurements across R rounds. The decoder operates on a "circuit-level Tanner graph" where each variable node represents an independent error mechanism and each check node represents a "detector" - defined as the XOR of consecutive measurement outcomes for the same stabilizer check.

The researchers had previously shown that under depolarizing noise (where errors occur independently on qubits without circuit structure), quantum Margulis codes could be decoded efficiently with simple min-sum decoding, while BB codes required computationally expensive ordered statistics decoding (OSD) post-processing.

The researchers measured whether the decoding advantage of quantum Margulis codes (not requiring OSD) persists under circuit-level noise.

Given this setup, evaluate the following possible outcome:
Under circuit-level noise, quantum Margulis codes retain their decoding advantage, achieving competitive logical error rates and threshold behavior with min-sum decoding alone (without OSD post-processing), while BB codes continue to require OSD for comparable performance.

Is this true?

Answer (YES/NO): NO